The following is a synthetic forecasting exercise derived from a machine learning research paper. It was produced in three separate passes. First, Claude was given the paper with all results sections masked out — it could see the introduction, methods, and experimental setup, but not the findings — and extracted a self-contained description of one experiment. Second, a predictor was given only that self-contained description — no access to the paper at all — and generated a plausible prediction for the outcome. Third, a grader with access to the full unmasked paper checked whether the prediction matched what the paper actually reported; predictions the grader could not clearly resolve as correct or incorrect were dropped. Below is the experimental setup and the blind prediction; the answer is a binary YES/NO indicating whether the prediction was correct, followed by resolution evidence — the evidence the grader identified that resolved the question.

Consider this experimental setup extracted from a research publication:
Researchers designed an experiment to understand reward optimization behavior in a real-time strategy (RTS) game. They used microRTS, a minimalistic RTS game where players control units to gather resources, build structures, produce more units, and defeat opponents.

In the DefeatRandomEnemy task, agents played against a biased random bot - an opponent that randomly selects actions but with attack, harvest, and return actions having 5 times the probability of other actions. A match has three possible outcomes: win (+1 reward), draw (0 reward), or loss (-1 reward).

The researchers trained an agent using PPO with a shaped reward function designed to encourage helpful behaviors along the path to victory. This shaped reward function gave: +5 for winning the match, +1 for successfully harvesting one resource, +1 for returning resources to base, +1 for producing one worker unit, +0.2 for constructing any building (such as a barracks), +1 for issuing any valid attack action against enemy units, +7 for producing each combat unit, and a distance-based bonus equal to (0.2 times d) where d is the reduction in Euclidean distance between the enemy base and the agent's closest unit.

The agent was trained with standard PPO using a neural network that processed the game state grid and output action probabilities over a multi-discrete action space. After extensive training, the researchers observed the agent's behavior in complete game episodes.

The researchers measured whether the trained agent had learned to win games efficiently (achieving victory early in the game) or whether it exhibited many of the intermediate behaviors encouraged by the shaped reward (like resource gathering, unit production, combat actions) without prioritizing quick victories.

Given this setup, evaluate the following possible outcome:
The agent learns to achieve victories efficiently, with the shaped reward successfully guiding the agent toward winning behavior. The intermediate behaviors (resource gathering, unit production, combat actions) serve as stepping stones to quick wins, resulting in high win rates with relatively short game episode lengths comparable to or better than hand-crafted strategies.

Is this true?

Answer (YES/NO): NO